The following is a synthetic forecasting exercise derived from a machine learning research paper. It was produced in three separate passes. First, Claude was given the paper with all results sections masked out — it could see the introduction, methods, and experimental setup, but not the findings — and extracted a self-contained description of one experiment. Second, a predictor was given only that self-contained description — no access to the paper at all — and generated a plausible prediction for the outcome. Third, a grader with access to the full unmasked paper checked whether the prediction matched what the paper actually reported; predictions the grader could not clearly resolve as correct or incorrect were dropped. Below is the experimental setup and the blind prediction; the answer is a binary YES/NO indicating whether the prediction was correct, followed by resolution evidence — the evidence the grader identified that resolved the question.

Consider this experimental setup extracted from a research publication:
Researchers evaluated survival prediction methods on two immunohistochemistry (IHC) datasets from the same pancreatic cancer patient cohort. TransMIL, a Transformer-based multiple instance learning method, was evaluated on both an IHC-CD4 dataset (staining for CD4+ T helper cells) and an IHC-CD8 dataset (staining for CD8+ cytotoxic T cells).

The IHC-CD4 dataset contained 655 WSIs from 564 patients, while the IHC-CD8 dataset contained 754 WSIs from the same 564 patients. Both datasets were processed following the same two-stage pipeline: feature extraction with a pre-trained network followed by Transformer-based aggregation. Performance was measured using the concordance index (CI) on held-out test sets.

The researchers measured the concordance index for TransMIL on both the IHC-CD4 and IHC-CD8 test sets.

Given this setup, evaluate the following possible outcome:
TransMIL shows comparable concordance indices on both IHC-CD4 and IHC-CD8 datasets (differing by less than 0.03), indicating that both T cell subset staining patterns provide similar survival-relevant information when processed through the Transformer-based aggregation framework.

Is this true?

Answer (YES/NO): NO